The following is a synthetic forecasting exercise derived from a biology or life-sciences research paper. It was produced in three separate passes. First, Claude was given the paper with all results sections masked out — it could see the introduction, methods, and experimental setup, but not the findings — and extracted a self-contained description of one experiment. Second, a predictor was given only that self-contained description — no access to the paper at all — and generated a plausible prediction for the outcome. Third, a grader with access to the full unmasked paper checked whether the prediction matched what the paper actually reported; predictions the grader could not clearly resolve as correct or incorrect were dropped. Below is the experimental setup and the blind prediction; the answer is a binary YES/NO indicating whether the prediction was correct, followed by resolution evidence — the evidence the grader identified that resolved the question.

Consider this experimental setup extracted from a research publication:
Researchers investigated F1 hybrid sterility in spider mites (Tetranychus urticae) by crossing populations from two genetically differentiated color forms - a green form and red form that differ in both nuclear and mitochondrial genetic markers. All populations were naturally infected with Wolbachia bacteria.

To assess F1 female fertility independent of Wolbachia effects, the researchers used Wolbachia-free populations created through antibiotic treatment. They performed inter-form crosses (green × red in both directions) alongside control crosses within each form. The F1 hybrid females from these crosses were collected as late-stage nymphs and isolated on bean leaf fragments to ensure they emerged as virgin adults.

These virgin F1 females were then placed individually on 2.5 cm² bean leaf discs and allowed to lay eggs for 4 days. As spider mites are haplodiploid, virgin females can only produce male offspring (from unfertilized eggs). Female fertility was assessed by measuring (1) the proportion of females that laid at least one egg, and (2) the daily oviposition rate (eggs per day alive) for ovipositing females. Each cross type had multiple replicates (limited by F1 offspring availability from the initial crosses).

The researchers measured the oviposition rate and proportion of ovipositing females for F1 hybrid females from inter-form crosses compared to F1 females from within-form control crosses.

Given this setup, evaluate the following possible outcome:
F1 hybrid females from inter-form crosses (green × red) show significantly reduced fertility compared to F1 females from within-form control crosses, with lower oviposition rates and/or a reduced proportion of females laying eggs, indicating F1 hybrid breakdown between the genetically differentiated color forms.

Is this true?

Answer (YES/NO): YES